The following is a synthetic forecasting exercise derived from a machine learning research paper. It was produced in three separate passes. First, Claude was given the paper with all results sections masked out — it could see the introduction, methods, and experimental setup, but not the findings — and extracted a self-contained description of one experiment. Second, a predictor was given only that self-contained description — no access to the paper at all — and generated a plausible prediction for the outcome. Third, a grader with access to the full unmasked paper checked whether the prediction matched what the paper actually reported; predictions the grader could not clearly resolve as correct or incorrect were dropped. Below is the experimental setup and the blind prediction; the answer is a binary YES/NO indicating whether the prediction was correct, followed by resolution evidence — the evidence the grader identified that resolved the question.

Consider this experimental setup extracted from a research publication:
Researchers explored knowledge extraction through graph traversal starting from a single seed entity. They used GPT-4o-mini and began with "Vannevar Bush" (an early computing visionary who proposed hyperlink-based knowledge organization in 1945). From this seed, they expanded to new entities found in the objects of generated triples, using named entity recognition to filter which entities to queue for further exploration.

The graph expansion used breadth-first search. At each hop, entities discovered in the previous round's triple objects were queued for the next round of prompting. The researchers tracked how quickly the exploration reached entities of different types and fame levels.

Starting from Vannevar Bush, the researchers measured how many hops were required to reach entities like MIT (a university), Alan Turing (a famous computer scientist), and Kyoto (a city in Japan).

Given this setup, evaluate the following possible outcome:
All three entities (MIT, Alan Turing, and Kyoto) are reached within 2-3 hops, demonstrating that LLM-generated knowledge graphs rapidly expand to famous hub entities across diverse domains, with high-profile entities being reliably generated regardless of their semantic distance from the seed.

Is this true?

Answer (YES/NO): NO